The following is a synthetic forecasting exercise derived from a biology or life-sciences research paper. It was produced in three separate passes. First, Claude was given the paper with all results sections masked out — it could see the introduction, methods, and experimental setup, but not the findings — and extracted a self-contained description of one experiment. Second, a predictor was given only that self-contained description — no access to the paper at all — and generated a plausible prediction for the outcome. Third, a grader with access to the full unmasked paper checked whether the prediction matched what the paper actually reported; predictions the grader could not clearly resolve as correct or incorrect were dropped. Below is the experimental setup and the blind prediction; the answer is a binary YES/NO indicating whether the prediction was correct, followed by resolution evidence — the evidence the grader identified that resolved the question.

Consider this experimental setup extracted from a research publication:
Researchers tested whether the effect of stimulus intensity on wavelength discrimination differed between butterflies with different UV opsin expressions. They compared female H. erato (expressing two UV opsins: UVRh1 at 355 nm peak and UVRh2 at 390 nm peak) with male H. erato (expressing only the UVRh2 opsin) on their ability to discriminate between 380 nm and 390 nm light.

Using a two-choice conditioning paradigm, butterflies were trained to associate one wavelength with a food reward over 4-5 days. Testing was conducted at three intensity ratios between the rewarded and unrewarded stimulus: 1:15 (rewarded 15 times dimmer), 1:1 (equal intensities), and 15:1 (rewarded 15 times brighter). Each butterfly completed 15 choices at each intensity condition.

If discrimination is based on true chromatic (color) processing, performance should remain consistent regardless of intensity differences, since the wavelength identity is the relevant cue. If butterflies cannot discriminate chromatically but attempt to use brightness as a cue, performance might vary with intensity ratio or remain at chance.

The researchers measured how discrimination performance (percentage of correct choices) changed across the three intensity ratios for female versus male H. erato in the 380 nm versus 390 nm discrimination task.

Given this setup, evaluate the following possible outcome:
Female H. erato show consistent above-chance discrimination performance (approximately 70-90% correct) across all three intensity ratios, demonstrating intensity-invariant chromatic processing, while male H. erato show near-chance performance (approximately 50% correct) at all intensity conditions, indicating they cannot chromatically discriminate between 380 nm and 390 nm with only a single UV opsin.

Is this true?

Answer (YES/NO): NO